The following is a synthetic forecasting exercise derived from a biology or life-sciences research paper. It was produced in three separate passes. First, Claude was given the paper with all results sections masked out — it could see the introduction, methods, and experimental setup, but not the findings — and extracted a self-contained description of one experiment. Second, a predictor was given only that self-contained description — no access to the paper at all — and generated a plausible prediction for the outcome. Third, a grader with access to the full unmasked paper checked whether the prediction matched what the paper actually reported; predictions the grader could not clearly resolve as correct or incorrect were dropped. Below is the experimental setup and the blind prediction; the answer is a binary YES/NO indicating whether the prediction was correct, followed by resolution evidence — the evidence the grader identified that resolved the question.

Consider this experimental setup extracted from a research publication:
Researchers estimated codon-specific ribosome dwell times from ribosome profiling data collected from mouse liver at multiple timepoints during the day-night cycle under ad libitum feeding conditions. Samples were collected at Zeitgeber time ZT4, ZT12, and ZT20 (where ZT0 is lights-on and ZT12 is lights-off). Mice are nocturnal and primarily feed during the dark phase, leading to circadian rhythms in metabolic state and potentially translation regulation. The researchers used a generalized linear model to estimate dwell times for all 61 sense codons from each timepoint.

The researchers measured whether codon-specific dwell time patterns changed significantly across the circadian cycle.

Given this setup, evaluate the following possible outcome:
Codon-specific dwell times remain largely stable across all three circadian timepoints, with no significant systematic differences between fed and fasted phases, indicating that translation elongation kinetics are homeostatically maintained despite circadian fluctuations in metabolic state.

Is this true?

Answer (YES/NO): YES